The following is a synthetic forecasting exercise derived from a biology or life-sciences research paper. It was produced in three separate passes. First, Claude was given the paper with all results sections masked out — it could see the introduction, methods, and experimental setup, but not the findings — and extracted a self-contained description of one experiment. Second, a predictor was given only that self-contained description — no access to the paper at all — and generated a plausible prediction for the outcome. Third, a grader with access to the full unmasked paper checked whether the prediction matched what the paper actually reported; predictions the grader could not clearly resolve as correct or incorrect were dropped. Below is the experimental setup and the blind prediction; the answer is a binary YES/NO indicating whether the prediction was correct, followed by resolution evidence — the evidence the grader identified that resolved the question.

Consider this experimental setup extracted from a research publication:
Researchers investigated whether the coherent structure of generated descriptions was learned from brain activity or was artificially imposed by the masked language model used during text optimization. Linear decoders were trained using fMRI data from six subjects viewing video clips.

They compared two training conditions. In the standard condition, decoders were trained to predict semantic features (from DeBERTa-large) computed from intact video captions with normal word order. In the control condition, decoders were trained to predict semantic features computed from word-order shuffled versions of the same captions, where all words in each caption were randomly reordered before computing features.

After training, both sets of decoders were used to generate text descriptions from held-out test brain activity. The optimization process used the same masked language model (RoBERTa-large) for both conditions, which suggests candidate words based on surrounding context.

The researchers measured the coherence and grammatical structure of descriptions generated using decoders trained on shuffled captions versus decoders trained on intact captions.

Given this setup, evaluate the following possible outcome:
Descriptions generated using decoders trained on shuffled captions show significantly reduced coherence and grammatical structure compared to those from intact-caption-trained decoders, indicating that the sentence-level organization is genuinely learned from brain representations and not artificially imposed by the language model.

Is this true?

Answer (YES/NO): YES